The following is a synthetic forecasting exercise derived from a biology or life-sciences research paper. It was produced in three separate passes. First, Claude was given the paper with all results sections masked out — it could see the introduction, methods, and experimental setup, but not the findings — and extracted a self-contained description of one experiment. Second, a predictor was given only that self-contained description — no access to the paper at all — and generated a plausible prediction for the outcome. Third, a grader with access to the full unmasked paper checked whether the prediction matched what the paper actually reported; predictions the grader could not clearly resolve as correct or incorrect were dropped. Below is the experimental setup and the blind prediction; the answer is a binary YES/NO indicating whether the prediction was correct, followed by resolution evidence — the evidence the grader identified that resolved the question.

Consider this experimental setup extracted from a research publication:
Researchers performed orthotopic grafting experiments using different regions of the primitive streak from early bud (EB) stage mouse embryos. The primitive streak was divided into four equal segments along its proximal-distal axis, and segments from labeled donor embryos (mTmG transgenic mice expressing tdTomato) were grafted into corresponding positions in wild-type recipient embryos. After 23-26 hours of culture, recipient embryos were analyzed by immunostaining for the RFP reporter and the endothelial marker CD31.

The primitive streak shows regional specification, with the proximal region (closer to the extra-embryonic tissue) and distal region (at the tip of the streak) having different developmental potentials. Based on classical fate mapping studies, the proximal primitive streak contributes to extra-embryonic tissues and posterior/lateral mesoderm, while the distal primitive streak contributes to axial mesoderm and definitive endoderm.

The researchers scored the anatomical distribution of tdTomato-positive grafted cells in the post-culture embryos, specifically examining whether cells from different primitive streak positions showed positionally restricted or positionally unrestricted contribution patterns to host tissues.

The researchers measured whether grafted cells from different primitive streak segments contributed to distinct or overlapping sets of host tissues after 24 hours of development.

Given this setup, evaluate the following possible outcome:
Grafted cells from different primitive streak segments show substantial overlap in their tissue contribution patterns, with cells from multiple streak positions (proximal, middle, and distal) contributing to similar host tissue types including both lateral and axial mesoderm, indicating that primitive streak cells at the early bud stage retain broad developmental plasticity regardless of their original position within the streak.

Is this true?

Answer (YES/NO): NO